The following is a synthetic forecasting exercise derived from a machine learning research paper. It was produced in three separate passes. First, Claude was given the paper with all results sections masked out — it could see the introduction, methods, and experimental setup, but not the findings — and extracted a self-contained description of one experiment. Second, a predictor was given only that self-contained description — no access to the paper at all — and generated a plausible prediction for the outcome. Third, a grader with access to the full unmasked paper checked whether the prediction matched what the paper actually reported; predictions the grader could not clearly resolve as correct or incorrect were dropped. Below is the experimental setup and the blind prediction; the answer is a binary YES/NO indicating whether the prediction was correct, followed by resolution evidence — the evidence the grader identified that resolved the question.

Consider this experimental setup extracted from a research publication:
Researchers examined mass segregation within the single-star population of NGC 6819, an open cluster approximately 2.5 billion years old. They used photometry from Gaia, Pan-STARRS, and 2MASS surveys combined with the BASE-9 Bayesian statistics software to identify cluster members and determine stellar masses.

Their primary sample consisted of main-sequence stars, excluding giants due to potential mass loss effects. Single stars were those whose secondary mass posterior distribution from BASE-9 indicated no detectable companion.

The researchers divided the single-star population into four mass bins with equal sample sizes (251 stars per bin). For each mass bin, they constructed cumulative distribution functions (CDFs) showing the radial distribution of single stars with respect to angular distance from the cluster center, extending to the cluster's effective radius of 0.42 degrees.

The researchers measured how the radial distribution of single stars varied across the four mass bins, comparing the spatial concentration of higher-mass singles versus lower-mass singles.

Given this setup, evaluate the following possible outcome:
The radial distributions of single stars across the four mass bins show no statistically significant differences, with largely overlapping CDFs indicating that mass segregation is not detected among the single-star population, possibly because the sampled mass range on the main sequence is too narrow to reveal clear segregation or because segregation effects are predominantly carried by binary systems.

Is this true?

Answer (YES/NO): NO